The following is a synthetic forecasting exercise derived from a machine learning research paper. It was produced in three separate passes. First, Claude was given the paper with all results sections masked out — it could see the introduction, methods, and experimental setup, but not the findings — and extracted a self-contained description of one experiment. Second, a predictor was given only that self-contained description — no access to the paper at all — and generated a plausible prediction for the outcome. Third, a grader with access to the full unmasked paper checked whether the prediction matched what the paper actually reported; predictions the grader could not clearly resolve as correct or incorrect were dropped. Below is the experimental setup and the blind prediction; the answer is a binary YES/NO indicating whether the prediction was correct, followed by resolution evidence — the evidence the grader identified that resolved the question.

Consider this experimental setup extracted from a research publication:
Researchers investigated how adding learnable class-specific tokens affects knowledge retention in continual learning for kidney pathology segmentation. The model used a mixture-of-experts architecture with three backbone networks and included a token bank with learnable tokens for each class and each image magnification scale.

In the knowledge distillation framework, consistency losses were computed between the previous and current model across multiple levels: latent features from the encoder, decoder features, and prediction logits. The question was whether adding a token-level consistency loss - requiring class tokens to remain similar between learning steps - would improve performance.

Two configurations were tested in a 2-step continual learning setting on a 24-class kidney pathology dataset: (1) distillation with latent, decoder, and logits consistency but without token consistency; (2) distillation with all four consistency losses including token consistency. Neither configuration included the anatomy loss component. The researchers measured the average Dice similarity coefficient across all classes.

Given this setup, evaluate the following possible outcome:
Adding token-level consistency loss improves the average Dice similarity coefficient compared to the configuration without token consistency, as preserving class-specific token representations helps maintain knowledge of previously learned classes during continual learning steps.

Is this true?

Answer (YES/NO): YES